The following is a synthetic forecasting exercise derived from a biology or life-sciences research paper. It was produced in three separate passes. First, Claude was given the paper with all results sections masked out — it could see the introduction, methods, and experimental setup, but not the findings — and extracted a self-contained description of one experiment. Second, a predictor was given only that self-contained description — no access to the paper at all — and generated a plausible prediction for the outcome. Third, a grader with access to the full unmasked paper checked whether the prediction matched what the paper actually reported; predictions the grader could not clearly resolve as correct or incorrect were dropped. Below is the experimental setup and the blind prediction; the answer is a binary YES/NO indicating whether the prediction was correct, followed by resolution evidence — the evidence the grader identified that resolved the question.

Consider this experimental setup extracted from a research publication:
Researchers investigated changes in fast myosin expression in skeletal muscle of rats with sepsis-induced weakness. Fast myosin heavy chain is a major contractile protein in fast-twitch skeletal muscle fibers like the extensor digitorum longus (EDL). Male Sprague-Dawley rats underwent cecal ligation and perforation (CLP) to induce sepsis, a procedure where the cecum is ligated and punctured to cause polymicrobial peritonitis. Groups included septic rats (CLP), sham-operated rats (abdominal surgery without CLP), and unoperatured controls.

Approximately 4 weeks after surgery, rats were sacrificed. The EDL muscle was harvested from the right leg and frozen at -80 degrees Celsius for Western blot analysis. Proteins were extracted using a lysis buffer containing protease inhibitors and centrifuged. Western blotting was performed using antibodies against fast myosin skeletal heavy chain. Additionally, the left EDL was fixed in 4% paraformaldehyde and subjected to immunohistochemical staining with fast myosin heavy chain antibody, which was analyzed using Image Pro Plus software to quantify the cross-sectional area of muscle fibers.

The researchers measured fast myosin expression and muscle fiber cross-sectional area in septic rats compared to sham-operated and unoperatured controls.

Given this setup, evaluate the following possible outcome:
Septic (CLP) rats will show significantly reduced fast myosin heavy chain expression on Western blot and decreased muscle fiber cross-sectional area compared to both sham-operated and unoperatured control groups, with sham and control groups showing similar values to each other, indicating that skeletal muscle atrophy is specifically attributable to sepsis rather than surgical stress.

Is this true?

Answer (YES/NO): YES